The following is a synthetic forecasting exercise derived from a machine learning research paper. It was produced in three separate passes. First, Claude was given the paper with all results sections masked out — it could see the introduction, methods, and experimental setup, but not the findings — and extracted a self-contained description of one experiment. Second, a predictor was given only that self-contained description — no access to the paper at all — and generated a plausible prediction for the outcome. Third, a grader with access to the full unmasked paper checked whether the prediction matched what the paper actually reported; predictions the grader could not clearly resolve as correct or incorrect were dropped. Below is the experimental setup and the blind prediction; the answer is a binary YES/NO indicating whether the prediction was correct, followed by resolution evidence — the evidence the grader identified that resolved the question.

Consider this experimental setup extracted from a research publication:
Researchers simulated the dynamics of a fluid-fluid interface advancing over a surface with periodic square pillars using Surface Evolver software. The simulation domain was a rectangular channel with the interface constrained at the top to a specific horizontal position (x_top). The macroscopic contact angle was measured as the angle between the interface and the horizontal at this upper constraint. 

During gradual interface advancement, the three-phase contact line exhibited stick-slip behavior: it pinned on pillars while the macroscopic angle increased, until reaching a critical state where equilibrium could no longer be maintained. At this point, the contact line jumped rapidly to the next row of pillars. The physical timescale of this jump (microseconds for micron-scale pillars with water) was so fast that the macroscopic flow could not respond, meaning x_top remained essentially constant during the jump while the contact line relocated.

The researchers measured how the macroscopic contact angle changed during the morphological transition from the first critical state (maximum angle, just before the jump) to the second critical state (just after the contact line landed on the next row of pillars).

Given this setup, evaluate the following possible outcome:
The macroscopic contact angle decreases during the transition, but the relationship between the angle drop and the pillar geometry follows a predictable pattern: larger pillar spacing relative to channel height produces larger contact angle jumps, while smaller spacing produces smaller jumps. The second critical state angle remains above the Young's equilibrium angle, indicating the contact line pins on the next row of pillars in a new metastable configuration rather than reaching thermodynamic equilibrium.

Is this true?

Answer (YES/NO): YES